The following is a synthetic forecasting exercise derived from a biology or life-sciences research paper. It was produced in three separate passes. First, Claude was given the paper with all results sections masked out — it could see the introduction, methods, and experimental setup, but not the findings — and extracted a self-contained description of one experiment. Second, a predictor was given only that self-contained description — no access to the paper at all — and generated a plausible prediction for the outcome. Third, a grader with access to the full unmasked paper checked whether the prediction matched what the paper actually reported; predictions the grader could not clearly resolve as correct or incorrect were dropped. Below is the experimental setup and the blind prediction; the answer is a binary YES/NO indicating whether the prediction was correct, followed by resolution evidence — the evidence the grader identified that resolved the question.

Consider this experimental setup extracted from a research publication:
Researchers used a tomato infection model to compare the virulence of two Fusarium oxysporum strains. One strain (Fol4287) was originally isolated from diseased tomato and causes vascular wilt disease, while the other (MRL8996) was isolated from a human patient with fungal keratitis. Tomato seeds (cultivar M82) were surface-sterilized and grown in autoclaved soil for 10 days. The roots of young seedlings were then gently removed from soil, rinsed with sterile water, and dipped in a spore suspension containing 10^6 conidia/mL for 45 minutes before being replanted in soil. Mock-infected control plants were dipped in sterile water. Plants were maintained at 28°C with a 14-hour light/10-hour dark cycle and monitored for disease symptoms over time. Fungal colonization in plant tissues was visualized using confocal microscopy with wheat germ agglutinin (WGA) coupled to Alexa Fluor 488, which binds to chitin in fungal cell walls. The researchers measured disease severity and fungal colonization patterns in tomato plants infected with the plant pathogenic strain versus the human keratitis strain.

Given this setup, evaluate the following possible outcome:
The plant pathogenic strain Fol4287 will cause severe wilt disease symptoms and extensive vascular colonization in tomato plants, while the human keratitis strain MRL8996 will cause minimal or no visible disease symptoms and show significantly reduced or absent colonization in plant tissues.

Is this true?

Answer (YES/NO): NO